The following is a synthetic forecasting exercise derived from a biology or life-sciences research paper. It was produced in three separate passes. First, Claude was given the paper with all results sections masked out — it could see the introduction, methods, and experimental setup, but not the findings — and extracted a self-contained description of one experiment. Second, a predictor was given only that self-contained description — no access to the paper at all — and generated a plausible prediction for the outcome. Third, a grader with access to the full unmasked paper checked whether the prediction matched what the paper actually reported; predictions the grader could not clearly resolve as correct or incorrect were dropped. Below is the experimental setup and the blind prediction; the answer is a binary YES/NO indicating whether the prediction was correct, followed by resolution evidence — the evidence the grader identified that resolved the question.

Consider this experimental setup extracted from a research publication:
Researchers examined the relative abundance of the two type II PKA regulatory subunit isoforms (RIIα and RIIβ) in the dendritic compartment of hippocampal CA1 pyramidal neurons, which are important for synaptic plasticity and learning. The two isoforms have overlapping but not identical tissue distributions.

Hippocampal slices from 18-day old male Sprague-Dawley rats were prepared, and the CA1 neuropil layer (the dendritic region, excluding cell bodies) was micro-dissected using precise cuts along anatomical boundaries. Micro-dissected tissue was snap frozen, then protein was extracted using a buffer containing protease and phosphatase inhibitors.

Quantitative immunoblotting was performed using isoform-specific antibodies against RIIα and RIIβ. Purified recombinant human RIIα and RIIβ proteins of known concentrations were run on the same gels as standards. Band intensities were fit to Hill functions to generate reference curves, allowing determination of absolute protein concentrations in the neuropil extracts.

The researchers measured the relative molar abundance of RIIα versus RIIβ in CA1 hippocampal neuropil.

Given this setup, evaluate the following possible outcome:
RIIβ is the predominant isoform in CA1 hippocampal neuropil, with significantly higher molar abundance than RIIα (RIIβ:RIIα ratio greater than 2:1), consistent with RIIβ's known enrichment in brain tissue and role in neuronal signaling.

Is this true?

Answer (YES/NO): NO